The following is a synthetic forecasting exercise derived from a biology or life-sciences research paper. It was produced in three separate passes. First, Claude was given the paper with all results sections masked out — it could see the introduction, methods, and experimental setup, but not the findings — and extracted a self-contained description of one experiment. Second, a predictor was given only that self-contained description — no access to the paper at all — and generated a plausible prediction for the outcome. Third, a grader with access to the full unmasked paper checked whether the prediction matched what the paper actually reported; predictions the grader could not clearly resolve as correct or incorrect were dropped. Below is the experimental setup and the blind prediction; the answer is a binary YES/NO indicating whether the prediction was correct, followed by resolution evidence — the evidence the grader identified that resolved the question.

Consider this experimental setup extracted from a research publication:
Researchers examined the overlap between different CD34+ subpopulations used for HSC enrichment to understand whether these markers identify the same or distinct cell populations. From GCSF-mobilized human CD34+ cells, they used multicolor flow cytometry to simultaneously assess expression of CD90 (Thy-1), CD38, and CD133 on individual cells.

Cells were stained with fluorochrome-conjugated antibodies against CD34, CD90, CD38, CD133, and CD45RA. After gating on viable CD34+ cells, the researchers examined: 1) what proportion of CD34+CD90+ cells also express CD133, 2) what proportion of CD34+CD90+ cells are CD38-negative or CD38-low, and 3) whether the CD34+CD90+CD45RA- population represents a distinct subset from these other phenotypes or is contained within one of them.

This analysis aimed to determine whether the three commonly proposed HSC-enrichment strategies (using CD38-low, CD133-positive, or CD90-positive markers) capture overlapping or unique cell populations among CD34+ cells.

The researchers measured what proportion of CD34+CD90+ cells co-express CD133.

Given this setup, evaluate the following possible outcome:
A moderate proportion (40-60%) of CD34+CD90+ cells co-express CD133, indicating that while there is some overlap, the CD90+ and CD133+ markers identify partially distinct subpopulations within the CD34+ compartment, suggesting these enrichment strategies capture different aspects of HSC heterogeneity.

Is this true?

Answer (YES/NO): NO